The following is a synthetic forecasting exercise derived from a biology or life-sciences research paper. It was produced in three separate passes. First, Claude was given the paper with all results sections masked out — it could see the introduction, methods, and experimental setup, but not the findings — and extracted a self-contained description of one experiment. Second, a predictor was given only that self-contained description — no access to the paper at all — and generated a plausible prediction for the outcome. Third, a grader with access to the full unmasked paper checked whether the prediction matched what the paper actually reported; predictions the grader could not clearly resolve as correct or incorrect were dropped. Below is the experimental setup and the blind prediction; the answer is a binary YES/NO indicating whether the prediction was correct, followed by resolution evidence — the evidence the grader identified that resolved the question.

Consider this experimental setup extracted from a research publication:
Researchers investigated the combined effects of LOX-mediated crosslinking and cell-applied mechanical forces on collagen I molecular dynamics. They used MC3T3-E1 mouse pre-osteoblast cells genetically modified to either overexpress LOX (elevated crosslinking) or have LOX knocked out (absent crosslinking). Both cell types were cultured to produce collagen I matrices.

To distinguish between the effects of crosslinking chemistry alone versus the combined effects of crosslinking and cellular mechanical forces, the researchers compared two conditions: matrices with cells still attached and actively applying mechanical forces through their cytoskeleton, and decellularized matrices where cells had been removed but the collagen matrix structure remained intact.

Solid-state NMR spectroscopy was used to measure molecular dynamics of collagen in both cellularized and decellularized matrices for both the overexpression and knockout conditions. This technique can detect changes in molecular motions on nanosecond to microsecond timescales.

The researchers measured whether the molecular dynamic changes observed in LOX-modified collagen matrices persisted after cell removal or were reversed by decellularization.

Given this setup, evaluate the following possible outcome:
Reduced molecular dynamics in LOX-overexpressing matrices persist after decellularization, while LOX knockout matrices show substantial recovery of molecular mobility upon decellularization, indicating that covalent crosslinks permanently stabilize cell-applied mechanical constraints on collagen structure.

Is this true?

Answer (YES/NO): NO